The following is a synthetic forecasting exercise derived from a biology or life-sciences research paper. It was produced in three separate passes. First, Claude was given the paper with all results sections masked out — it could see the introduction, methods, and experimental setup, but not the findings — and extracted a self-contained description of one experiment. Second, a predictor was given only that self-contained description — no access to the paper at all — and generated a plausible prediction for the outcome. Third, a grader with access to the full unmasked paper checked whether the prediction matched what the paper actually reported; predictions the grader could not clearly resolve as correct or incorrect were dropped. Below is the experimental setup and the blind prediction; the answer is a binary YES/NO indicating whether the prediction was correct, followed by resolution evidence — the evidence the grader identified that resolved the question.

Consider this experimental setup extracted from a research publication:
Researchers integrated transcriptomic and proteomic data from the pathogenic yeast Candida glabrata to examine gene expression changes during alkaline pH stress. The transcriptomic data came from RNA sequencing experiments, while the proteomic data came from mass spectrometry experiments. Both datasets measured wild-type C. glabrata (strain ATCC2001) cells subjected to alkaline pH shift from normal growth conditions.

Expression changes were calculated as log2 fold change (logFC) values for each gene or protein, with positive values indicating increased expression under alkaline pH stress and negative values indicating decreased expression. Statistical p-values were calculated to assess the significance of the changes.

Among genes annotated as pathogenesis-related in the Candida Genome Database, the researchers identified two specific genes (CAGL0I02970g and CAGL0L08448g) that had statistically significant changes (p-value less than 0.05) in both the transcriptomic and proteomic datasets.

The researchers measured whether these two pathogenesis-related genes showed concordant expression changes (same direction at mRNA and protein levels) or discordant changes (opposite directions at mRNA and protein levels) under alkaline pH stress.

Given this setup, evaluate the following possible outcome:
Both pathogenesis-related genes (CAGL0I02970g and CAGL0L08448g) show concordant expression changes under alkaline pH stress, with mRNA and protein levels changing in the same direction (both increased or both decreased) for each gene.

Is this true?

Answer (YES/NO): NO